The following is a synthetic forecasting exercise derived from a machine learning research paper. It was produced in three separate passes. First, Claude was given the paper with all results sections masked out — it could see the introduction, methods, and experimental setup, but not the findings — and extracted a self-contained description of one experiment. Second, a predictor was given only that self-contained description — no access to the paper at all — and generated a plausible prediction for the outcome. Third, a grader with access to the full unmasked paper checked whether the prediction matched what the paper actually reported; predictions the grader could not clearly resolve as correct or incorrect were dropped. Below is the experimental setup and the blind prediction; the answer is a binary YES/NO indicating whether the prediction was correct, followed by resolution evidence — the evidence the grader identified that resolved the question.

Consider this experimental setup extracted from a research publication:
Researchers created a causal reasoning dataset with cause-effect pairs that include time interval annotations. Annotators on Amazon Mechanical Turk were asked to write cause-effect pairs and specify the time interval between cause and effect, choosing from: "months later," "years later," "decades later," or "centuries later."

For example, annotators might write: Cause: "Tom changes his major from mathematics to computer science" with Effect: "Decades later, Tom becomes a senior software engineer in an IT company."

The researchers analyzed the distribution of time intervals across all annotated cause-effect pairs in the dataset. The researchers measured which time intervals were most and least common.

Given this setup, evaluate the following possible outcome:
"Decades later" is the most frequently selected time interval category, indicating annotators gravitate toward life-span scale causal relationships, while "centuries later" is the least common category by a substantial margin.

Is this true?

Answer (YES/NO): NO